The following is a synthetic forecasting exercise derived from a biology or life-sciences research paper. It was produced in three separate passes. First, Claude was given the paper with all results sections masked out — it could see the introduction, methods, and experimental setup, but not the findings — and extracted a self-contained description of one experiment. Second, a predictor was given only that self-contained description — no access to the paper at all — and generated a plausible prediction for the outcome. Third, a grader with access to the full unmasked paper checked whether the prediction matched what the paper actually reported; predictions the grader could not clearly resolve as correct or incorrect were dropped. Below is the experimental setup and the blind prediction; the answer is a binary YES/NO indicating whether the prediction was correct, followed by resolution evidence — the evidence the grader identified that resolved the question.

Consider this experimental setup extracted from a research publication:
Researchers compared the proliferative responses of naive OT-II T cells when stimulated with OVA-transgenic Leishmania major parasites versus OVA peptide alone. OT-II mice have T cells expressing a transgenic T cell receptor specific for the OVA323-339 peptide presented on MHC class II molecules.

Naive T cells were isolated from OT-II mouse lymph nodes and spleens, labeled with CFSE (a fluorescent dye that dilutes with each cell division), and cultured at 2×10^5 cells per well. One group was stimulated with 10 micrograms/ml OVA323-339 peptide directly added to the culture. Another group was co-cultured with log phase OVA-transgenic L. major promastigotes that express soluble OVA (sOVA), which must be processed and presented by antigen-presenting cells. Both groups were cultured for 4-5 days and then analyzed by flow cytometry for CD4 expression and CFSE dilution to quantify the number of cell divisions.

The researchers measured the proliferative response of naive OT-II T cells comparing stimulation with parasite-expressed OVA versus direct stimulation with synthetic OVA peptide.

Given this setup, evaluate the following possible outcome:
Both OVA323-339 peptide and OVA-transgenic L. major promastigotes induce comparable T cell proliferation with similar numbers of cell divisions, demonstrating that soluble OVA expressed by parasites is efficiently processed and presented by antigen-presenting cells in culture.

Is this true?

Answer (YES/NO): NO